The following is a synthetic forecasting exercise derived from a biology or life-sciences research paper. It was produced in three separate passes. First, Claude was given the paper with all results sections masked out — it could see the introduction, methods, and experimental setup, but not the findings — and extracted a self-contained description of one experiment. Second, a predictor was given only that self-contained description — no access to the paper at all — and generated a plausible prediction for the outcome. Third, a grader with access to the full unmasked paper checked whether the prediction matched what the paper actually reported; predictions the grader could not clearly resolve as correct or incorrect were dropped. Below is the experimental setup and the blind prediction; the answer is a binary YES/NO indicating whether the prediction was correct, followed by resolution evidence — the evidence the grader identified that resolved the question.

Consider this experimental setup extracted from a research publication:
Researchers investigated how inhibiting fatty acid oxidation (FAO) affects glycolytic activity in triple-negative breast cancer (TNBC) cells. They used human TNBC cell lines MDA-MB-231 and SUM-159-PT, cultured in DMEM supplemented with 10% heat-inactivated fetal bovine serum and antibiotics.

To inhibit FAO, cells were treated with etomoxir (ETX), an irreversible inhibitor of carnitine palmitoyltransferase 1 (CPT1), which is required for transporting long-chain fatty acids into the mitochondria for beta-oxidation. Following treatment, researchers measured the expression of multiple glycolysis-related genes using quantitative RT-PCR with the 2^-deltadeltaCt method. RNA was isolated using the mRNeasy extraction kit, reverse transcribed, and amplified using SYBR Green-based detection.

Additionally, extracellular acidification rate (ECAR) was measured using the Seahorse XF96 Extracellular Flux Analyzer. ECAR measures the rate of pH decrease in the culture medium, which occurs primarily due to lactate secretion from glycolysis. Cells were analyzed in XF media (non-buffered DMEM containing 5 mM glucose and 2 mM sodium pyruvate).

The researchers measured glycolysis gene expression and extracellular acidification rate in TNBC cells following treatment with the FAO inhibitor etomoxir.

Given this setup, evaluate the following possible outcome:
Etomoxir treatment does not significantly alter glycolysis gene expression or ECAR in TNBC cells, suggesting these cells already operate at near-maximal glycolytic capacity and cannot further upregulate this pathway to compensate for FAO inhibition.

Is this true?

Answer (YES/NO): NO